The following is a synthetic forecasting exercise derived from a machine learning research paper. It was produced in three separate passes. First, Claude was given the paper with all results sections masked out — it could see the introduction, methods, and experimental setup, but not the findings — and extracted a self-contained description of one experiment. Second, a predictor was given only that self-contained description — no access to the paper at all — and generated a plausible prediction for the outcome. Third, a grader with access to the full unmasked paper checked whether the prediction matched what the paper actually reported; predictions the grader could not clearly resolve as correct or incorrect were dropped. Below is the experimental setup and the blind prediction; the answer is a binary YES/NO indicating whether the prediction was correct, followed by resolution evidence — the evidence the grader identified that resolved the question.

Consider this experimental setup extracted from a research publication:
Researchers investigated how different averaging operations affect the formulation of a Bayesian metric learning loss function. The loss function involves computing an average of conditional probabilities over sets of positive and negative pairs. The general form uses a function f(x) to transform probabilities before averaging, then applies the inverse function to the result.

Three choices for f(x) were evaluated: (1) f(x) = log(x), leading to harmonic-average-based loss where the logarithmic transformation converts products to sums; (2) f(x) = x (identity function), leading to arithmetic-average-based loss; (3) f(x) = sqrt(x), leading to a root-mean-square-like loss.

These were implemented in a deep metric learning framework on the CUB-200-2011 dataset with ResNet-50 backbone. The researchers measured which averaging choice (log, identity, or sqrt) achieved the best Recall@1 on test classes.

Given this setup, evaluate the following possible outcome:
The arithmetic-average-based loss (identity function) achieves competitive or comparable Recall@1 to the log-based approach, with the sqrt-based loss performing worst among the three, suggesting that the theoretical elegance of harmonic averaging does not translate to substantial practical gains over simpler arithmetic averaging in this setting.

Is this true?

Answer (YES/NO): NO